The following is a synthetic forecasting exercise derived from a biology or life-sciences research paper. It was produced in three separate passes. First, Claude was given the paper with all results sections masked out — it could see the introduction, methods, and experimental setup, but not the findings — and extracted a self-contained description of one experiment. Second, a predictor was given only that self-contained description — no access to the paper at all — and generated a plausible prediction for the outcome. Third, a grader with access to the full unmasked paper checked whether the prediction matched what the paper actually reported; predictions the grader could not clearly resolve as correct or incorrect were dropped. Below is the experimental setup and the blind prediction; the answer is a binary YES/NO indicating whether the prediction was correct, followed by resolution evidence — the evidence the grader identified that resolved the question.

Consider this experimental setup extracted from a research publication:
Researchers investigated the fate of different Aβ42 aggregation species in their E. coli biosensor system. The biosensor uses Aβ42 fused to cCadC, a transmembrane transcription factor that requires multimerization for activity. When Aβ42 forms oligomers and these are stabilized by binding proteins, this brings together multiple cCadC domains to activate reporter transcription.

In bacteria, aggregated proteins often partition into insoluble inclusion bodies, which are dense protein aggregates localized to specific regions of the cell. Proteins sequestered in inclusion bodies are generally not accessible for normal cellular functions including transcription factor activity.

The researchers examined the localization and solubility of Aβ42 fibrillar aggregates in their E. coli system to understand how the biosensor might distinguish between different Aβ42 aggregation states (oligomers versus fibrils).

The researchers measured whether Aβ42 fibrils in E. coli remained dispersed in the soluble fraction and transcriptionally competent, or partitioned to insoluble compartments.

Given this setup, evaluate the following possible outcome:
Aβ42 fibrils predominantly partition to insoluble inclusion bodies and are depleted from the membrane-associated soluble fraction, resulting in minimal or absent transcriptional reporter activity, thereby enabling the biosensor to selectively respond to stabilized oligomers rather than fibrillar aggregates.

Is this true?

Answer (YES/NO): YES